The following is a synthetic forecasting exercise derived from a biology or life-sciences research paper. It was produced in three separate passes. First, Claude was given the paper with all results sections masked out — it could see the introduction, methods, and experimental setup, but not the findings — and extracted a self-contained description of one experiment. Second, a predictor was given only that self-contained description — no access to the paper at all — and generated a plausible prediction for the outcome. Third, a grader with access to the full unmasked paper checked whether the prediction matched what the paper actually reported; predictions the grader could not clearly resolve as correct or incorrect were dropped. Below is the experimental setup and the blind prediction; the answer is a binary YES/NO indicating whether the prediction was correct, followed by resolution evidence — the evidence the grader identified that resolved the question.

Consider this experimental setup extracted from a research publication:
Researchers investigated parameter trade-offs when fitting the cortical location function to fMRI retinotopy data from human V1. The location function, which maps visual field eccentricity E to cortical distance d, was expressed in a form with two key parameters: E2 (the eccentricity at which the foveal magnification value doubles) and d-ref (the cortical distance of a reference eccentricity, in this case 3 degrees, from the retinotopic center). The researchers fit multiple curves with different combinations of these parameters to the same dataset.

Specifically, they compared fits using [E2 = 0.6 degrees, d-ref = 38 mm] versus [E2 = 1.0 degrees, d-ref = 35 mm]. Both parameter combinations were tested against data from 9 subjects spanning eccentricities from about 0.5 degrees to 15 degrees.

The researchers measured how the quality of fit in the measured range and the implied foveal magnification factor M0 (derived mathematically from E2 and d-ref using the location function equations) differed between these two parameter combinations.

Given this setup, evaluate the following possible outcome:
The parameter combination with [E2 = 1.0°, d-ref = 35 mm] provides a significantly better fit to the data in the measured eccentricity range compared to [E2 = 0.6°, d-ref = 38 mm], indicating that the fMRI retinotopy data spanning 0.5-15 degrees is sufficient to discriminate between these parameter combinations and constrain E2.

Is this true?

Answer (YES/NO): NO